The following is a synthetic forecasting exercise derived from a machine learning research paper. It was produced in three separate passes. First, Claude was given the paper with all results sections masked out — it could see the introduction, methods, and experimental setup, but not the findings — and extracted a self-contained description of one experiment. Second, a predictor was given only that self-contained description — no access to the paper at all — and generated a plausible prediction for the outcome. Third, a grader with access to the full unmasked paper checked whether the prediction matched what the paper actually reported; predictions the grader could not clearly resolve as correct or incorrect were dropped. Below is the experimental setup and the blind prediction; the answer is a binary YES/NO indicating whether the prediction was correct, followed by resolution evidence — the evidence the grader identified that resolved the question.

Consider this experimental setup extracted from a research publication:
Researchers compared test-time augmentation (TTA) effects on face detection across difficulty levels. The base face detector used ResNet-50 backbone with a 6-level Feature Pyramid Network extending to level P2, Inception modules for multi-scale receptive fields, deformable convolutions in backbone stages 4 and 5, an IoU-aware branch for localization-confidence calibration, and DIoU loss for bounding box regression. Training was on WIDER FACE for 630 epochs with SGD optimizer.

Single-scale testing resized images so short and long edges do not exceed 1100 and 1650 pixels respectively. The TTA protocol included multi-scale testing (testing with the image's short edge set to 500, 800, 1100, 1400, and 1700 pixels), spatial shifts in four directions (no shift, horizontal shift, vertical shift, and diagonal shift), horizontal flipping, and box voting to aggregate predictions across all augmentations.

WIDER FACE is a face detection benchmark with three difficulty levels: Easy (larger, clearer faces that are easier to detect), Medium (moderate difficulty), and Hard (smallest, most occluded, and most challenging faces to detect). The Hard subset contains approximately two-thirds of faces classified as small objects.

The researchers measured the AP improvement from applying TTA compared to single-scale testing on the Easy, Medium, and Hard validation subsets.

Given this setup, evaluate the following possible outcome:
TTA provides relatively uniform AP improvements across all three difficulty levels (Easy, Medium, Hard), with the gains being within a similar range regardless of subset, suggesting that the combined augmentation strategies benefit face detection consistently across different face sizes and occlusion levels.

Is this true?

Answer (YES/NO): NO